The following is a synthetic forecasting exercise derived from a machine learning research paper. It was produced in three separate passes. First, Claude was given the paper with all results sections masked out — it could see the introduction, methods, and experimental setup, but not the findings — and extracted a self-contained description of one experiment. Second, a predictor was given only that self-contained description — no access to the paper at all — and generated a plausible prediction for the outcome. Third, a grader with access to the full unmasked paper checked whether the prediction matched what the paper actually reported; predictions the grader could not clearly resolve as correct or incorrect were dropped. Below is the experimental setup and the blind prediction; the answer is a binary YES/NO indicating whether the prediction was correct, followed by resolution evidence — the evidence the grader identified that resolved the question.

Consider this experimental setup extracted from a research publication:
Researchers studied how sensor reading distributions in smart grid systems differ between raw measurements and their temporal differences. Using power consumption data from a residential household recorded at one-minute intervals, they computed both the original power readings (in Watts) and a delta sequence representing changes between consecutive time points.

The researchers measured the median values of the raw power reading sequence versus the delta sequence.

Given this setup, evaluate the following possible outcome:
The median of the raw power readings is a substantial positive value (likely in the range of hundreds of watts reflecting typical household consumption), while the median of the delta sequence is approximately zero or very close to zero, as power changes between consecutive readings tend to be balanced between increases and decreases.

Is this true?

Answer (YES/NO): YES